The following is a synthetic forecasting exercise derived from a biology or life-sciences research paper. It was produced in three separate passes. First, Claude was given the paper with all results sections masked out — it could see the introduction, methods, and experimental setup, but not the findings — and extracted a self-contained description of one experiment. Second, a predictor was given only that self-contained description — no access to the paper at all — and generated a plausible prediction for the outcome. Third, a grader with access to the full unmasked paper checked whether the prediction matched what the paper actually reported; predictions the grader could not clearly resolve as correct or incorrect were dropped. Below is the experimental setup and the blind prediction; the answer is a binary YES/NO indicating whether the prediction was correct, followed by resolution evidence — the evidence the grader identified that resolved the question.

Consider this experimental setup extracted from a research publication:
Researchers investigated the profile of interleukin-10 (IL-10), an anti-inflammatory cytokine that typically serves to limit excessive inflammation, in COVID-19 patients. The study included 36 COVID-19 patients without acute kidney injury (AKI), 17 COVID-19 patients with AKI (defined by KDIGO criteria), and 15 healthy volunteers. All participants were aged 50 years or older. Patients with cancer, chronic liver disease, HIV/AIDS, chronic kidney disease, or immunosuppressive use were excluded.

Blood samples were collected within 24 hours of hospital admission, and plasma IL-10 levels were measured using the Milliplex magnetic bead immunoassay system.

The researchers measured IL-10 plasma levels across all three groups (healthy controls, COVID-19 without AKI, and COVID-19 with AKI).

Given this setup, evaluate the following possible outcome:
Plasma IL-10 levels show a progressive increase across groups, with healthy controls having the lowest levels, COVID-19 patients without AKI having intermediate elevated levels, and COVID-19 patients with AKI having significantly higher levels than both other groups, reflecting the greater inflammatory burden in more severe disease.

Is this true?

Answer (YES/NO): YES